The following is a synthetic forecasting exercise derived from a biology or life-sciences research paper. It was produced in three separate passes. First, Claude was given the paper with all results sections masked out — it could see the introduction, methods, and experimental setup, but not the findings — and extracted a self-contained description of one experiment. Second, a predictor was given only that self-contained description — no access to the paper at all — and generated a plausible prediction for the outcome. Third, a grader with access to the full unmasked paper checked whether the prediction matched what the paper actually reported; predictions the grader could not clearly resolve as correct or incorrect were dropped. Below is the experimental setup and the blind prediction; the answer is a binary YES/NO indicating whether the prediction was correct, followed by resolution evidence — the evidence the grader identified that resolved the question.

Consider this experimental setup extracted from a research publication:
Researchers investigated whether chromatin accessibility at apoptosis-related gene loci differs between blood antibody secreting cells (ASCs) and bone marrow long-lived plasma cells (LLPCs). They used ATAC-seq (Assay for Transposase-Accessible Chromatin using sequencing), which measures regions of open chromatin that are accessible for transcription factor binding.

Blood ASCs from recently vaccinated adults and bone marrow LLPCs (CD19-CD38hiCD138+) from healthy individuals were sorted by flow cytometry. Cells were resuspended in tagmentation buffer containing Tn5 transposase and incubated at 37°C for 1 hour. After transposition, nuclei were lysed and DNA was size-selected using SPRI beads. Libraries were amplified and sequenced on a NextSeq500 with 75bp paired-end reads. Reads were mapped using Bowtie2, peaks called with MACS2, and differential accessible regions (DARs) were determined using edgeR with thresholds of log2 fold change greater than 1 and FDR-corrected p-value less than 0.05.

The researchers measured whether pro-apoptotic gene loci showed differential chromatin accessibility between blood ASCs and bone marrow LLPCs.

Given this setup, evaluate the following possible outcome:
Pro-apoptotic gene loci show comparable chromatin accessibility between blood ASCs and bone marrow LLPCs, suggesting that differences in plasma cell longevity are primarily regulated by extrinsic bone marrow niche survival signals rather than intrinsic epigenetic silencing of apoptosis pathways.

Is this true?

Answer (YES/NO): NO